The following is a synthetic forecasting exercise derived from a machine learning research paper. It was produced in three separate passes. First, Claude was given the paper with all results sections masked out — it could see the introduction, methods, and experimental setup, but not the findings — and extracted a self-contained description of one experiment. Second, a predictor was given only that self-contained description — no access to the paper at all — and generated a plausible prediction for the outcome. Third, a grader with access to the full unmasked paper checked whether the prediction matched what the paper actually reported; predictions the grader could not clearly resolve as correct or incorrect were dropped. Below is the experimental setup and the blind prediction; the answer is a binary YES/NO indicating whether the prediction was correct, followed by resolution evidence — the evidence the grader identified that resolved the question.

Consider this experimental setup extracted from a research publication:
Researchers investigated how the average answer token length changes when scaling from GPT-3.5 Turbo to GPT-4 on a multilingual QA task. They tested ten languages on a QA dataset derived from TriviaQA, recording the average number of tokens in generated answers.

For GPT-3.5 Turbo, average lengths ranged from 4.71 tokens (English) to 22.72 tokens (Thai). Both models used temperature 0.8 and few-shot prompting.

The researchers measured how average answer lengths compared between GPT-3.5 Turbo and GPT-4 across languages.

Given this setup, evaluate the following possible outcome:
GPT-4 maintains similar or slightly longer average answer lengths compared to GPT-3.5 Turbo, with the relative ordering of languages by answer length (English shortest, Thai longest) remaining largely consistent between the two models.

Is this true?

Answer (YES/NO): NO